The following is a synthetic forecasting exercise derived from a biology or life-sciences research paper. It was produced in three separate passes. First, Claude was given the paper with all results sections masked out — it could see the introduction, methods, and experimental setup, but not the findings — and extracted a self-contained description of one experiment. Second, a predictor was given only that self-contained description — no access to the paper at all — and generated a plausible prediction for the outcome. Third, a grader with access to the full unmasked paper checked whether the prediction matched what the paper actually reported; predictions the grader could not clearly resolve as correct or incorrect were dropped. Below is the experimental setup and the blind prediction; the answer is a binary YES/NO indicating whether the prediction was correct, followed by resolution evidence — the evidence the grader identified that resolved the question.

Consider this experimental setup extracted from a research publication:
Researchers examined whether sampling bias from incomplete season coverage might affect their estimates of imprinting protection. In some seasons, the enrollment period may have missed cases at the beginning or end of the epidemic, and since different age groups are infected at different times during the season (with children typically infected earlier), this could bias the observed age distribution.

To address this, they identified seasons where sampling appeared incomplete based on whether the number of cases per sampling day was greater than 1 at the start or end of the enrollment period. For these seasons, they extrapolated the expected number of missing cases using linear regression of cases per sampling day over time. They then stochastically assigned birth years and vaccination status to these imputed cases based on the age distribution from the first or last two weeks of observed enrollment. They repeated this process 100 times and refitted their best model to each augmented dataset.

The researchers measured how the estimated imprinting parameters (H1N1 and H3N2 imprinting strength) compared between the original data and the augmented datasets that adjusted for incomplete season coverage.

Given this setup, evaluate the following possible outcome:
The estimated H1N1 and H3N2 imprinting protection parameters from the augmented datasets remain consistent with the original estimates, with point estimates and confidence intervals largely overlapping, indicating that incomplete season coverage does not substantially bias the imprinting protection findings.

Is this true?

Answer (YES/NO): YES